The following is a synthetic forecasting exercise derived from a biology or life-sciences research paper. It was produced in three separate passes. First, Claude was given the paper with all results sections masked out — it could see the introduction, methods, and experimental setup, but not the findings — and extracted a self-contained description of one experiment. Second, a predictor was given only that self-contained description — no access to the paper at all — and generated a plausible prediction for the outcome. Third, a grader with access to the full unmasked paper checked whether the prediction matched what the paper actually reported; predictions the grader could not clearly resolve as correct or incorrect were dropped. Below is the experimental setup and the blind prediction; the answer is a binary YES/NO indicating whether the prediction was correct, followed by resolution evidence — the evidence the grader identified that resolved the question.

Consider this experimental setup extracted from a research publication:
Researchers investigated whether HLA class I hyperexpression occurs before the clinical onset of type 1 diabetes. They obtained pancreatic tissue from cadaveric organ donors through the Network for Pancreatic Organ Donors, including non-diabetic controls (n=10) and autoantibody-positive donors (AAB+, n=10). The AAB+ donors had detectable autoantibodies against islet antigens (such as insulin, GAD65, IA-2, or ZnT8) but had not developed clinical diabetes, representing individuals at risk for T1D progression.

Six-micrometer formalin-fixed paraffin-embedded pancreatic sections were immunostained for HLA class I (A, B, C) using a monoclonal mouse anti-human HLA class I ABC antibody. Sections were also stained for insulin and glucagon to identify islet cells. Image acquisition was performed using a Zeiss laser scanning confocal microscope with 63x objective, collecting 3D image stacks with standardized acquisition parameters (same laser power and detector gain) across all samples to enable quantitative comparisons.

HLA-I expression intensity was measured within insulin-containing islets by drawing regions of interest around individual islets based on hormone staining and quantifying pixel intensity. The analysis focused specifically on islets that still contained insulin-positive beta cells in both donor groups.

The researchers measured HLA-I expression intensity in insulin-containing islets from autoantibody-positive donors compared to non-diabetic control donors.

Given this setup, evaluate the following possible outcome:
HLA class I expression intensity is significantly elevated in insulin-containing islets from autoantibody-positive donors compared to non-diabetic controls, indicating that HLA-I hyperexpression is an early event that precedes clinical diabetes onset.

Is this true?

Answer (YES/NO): YES